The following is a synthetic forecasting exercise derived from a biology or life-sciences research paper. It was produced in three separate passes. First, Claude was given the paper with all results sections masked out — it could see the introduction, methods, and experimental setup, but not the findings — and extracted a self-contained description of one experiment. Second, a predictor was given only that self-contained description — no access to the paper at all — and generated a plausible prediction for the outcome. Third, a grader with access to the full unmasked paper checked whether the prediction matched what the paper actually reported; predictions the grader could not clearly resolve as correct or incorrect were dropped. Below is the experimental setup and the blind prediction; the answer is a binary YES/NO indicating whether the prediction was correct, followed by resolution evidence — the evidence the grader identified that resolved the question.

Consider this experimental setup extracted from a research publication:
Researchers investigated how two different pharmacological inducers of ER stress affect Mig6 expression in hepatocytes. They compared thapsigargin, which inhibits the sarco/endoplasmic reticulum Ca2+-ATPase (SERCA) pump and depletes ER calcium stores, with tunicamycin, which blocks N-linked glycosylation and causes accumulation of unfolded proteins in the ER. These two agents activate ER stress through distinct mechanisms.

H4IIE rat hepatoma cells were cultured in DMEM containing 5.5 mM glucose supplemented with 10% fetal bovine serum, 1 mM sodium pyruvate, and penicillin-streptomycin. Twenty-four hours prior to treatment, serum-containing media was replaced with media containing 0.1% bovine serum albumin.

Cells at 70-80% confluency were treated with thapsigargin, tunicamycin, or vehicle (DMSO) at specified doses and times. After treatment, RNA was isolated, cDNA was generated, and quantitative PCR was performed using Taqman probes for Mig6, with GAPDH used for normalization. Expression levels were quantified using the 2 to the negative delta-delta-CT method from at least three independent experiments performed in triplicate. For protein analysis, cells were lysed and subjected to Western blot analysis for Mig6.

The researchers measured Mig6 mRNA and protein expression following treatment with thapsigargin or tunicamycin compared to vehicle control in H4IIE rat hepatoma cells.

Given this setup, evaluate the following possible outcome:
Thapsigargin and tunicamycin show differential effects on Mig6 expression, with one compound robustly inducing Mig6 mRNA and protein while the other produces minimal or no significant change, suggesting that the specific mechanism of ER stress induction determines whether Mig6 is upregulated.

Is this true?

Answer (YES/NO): NO